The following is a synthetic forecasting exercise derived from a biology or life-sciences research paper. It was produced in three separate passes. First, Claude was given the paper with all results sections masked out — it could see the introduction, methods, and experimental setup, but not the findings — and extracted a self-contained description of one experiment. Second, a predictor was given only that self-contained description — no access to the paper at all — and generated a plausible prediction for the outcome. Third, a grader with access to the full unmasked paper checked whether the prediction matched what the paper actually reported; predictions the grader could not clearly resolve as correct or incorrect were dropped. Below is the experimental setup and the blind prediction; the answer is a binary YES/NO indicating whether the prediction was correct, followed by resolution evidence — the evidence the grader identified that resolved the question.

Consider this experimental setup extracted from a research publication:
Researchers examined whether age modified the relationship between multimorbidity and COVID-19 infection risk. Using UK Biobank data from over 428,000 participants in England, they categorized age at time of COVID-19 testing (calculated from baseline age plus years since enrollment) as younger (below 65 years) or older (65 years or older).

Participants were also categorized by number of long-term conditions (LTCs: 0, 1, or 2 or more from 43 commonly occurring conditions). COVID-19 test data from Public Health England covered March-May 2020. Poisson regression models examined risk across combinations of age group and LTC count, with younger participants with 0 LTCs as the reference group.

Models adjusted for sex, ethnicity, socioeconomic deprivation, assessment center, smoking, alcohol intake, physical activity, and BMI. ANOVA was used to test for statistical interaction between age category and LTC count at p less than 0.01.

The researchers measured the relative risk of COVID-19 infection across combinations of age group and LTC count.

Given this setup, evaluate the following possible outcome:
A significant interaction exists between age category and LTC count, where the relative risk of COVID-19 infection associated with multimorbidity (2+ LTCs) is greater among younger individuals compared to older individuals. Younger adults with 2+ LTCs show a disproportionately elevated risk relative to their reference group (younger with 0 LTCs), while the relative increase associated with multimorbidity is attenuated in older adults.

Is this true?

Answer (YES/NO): NO